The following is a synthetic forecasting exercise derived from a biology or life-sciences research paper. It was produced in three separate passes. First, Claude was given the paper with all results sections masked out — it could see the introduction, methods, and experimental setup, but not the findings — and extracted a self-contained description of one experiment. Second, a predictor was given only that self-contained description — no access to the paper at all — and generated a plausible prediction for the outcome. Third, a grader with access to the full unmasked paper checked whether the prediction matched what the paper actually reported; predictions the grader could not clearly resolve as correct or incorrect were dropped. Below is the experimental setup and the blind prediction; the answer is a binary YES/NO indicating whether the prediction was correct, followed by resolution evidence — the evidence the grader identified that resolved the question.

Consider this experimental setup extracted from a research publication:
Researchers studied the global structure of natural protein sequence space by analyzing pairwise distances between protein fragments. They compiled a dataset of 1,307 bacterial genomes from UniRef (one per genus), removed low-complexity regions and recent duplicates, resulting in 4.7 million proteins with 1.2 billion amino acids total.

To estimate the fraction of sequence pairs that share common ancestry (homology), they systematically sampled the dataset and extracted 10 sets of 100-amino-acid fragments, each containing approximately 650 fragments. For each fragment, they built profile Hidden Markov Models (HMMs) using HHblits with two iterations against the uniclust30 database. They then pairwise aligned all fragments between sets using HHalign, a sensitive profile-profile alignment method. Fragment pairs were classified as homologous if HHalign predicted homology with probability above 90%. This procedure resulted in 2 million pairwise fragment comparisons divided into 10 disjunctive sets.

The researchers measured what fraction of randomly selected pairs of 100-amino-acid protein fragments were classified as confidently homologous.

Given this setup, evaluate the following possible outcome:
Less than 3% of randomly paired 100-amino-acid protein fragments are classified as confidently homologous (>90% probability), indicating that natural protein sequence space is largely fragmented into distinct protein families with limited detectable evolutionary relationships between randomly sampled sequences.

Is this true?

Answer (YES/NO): YES